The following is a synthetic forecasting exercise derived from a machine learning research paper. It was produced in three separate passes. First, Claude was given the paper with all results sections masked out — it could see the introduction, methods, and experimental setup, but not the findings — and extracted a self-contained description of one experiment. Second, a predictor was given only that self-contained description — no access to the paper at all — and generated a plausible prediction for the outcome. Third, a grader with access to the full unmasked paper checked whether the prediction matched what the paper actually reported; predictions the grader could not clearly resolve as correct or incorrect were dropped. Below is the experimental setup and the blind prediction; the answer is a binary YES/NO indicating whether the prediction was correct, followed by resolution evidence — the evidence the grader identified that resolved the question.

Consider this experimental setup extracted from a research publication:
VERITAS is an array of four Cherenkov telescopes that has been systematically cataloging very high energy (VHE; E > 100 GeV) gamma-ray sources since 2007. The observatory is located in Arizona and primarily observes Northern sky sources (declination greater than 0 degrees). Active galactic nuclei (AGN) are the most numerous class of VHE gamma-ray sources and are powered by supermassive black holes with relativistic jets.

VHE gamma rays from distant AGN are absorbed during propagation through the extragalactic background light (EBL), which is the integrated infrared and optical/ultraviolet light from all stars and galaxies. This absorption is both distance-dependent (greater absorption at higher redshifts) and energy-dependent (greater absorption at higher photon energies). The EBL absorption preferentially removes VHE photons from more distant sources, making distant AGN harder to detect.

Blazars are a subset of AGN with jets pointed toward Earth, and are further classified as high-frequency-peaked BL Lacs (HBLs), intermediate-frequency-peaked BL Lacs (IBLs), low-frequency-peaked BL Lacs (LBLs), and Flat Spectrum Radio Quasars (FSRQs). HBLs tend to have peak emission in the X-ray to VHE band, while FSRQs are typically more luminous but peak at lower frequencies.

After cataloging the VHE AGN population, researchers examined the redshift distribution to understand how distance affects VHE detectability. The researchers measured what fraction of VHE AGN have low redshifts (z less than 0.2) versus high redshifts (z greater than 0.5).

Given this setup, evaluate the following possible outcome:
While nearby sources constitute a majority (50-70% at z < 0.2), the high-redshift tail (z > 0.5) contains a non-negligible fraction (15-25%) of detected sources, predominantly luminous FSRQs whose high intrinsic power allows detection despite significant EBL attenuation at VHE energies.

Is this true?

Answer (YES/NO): NO